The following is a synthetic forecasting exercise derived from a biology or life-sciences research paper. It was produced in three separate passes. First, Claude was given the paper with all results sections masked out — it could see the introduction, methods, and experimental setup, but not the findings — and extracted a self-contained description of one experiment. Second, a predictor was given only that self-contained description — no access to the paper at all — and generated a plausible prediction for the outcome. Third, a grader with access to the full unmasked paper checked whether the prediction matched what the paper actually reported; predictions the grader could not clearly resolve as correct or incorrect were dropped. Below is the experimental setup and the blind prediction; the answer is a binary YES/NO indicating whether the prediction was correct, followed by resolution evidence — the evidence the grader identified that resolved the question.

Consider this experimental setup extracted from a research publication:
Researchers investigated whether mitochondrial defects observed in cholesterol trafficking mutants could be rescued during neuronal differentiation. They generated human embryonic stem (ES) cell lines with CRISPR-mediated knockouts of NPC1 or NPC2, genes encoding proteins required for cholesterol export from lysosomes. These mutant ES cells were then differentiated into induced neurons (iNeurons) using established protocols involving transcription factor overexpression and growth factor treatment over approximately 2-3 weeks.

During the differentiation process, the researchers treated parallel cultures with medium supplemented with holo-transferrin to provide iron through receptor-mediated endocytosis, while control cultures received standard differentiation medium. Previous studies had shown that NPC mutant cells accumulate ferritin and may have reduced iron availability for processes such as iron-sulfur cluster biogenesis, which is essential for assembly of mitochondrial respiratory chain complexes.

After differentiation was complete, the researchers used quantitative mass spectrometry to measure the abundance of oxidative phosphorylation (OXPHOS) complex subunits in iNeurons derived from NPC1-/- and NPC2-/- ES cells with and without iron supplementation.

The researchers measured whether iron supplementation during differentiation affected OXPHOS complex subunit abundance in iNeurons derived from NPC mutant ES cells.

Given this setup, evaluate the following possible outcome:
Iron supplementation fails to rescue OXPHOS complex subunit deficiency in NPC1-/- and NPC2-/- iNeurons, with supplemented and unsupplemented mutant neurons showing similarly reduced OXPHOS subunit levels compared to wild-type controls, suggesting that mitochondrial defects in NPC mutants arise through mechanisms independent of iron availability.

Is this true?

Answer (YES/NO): NO